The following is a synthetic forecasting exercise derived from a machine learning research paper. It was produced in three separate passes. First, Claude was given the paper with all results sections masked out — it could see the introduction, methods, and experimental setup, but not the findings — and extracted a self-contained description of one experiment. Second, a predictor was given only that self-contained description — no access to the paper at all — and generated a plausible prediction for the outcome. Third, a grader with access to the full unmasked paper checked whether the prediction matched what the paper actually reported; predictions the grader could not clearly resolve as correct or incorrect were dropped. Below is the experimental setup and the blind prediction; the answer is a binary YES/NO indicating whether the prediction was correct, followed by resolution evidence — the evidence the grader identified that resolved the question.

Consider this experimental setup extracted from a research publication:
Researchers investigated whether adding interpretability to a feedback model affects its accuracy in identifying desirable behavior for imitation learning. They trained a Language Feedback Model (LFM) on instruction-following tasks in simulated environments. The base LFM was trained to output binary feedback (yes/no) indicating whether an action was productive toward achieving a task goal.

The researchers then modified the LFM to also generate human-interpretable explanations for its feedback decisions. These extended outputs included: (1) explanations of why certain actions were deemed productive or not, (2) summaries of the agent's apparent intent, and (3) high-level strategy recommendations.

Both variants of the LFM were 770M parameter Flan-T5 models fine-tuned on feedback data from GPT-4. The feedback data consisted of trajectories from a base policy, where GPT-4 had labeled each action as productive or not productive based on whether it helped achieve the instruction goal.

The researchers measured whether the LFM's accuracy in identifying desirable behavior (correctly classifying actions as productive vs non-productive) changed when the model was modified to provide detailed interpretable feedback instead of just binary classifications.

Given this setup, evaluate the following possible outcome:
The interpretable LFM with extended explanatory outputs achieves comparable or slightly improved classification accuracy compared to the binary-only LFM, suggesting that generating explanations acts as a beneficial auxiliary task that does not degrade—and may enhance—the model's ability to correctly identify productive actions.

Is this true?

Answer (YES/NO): YES